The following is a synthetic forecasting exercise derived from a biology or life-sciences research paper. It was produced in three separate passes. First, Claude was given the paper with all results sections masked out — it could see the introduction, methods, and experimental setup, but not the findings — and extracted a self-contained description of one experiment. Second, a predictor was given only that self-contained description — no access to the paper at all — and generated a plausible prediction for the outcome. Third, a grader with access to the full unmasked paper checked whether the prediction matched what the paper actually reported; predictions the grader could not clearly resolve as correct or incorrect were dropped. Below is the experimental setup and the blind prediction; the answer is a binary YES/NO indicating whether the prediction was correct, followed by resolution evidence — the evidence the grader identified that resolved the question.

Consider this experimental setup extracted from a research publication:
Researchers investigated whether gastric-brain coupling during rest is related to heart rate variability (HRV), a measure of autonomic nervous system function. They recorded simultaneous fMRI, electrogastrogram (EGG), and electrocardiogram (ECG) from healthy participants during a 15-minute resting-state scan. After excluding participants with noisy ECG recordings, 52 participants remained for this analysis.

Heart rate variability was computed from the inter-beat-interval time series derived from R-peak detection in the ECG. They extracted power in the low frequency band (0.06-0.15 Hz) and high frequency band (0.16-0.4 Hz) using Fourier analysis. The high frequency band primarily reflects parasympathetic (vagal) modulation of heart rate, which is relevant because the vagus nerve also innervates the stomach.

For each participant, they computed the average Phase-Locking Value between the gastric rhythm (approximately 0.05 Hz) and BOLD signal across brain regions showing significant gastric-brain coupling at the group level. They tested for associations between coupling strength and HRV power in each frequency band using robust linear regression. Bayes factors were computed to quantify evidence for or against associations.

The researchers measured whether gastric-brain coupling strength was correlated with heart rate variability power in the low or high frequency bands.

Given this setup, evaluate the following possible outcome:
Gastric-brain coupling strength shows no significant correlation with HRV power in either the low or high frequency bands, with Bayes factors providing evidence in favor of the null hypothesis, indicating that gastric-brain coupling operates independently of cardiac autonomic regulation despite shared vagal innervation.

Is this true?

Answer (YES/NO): NO